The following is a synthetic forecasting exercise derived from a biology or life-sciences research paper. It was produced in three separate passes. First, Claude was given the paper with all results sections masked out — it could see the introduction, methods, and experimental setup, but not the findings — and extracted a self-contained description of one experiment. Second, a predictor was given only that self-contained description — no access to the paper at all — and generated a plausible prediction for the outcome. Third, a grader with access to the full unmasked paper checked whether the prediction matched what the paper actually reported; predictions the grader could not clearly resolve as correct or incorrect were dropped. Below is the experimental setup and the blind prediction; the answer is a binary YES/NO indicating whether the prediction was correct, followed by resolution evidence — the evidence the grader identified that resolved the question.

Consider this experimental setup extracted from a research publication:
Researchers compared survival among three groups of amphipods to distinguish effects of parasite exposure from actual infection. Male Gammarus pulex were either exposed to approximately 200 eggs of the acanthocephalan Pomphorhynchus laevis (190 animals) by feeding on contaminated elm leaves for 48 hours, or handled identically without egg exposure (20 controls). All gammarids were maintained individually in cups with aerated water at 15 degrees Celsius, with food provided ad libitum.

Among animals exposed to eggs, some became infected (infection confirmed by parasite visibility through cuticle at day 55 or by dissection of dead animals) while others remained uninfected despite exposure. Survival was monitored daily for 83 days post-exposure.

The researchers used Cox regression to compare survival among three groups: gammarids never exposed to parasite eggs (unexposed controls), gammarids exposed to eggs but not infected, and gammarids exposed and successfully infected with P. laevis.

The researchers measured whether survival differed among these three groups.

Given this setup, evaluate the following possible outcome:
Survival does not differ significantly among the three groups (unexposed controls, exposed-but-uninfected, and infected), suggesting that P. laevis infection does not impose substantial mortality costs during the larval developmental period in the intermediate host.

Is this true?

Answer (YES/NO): NO